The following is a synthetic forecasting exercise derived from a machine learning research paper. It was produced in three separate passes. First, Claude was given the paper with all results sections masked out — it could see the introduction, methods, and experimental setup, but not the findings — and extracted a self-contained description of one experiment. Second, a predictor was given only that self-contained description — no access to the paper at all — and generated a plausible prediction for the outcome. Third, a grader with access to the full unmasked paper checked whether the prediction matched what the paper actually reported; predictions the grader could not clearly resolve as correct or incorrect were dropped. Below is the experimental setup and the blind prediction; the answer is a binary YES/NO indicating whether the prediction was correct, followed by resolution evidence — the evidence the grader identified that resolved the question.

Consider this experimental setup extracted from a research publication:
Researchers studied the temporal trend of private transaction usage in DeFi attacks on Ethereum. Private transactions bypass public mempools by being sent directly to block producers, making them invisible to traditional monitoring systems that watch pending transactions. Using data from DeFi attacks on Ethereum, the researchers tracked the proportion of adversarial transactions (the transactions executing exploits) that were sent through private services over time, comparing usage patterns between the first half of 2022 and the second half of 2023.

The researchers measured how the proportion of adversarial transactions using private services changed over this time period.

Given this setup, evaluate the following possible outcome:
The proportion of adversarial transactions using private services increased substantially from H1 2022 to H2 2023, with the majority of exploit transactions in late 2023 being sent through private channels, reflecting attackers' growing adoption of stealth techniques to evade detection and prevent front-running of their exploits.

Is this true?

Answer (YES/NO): YES